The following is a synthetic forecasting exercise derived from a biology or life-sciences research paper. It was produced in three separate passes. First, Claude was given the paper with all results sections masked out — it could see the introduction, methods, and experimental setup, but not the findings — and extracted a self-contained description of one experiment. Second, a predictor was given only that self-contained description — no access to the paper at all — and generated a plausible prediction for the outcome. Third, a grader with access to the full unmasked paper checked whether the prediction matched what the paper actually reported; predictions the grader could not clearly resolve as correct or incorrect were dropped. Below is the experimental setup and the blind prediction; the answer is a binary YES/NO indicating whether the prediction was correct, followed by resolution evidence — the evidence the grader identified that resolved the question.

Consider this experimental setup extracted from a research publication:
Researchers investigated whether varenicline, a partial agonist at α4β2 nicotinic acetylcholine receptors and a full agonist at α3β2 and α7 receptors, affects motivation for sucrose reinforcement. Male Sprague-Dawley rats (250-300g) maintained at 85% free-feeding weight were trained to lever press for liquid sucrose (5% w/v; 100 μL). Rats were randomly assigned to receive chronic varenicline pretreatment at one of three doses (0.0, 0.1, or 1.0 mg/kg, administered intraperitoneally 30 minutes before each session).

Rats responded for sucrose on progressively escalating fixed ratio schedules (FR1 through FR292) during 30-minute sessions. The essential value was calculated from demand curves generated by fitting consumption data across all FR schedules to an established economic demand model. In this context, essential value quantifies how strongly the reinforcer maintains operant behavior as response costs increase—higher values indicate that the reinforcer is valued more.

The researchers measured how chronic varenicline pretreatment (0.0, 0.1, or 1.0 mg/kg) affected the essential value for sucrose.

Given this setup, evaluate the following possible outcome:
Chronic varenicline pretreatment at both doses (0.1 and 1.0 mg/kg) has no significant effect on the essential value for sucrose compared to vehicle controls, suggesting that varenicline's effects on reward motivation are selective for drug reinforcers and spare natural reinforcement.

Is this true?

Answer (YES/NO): YES